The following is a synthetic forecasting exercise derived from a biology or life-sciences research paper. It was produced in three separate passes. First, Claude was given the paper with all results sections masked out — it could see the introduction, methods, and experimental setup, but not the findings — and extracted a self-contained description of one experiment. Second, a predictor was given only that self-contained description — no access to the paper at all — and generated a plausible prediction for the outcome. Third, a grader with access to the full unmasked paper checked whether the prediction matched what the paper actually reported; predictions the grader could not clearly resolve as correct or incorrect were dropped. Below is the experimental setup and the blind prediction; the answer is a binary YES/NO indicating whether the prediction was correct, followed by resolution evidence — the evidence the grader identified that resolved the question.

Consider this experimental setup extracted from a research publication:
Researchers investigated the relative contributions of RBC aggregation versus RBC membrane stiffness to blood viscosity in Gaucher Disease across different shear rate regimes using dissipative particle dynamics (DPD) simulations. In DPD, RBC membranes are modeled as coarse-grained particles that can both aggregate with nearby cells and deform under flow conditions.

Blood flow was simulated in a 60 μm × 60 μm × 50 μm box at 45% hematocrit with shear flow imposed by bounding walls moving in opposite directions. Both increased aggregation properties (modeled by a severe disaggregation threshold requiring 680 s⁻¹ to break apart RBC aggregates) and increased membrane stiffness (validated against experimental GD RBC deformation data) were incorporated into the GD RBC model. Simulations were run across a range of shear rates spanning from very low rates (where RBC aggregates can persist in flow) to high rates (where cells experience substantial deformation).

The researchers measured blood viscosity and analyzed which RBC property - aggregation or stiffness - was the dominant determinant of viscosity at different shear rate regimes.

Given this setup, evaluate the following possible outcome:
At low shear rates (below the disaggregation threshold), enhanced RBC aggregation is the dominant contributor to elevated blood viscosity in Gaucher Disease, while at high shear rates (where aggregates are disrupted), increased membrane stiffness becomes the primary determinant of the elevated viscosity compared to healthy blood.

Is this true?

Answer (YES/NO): YES